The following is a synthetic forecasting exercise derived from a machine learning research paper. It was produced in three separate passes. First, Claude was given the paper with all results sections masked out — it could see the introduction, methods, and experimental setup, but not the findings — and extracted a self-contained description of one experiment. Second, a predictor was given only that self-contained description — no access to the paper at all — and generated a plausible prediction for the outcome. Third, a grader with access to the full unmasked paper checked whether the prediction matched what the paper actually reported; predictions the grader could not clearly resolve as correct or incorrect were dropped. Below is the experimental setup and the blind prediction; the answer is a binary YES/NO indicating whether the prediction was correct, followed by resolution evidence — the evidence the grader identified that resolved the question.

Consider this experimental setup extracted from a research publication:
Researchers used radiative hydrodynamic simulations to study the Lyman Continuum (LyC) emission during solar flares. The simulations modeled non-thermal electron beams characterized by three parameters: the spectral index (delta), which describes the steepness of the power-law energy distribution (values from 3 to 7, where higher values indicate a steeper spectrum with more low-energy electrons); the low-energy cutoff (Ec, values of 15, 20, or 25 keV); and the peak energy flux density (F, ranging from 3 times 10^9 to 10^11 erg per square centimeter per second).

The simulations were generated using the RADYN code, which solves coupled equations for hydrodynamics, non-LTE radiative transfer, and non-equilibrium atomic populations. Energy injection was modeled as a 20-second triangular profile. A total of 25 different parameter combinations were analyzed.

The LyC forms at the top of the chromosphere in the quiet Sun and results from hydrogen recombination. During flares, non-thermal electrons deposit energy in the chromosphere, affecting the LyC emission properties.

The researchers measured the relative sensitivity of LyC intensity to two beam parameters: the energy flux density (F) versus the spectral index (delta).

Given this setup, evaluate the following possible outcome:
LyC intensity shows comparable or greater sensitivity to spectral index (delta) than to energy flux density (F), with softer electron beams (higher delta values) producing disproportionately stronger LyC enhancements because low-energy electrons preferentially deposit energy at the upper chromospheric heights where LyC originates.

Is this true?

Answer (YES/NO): NO